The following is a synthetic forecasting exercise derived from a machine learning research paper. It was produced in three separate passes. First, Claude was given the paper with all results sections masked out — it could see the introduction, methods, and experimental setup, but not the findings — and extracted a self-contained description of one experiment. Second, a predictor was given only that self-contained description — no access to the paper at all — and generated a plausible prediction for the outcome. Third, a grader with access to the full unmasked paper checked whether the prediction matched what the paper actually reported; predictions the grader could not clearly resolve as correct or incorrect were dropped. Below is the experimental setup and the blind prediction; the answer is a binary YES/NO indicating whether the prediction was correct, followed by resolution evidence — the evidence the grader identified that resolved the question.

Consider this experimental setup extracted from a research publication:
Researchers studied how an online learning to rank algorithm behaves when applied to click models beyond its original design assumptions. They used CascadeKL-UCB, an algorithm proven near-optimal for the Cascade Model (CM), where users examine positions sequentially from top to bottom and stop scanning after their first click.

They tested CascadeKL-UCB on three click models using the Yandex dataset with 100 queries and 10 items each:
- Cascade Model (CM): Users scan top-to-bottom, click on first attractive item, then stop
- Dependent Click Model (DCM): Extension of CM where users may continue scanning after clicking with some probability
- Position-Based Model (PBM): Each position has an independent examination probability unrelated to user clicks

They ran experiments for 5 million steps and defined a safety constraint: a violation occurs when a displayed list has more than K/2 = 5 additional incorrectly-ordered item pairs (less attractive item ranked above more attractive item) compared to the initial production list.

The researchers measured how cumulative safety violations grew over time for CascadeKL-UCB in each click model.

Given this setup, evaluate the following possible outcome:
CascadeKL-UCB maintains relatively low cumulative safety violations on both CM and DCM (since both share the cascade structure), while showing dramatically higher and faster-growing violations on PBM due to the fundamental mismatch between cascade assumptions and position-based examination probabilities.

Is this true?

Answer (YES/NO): YES